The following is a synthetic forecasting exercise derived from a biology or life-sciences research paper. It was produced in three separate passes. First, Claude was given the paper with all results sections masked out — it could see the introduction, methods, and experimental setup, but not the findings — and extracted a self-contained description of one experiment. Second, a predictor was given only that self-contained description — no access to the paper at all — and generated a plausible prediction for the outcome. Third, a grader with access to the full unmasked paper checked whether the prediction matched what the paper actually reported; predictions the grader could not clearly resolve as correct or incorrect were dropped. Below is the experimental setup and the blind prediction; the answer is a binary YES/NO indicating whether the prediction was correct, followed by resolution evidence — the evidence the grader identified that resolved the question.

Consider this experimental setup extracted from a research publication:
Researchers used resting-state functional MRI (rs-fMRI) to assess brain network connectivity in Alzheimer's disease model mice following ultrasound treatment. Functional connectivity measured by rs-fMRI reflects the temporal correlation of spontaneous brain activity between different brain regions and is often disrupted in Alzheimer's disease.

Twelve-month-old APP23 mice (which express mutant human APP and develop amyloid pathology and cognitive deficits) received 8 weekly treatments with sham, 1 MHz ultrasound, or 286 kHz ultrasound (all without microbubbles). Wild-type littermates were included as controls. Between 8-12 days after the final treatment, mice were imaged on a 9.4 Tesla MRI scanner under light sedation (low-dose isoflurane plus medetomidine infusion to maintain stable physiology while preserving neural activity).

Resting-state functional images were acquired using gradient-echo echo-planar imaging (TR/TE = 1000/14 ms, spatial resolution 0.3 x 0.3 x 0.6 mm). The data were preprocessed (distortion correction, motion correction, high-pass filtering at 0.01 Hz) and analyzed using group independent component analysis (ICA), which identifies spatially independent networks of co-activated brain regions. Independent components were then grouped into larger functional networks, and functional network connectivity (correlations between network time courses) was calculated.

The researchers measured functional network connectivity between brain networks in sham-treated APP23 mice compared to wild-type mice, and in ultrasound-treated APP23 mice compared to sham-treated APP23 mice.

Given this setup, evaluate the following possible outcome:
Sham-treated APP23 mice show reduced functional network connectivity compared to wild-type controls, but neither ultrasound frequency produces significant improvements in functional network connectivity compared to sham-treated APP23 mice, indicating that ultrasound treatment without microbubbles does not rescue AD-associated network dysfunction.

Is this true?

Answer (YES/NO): NO